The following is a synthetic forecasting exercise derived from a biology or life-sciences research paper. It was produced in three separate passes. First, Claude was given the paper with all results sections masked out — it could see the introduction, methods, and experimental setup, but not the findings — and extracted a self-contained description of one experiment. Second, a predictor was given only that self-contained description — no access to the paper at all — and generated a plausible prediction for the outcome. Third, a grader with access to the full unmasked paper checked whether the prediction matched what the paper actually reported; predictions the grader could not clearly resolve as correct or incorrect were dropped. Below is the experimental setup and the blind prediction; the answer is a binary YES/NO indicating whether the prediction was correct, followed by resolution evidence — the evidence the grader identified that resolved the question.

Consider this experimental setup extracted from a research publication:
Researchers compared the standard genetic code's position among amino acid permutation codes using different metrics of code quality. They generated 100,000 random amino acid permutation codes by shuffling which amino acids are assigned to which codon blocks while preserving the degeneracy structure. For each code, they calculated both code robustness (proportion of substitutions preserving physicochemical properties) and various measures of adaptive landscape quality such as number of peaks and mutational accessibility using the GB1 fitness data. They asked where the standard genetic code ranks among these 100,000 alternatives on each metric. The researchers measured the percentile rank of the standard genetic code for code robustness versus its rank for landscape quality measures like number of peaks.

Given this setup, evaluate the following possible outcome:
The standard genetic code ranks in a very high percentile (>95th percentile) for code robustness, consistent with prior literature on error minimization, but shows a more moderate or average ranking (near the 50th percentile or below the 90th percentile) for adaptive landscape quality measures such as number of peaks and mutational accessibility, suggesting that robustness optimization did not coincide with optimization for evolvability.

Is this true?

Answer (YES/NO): NO